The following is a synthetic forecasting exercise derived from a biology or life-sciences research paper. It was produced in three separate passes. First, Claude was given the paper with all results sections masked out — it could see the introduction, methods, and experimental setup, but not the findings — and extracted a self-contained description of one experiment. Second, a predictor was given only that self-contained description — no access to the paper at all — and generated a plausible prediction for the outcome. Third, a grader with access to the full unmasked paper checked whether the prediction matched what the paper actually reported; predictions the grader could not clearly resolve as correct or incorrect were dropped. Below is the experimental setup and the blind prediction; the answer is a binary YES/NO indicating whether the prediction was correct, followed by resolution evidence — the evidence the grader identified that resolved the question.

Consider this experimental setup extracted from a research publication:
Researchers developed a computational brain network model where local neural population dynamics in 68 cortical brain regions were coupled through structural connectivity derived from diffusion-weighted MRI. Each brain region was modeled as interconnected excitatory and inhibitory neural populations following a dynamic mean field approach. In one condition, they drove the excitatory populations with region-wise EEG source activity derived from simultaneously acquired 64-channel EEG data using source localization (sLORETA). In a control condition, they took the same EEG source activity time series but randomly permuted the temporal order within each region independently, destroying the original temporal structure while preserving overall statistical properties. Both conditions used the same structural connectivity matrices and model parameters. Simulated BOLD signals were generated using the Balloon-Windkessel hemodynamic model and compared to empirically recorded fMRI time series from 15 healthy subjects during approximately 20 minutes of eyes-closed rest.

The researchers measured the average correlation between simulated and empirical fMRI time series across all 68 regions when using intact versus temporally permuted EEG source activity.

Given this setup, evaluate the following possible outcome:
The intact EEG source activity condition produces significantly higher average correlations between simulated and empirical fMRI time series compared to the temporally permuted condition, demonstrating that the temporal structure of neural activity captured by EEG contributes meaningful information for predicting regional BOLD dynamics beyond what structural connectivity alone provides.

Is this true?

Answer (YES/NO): YES